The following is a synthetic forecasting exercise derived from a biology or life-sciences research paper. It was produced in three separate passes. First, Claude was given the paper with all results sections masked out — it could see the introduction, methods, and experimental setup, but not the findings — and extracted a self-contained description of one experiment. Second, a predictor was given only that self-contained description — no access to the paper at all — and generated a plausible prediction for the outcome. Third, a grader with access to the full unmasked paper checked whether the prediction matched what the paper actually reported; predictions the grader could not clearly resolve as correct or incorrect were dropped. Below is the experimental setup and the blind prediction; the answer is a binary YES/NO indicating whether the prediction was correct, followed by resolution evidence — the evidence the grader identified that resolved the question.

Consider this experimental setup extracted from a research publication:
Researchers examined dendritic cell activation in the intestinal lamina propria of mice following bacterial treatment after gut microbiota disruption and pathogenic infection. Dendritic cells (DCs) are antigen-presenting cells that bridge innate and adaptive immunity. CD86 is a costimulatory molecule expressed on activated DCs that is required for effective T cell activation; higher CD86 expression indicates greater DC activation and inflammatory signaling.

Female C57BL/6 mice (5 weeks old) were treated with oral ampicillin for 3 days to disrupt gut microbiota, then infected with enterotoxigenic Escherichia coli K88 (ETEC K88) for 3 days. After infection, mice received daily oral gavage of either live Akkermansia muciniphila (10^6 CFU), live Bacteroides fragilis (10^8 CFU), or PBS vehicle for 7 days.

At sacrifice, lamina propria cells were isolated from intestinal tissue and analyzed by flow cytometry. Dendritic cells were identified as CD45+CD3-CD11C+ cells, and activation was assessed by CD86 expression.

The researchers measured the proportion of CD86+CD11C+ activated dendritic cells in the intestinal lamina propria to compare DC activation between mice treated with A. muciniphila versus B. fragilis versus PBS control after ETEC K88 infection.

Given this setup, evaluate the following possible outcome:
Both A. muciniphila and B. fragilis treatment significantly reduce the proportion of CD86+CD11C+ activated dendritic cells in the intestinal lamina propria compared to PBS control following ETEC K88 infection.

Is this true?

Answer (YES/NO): NO